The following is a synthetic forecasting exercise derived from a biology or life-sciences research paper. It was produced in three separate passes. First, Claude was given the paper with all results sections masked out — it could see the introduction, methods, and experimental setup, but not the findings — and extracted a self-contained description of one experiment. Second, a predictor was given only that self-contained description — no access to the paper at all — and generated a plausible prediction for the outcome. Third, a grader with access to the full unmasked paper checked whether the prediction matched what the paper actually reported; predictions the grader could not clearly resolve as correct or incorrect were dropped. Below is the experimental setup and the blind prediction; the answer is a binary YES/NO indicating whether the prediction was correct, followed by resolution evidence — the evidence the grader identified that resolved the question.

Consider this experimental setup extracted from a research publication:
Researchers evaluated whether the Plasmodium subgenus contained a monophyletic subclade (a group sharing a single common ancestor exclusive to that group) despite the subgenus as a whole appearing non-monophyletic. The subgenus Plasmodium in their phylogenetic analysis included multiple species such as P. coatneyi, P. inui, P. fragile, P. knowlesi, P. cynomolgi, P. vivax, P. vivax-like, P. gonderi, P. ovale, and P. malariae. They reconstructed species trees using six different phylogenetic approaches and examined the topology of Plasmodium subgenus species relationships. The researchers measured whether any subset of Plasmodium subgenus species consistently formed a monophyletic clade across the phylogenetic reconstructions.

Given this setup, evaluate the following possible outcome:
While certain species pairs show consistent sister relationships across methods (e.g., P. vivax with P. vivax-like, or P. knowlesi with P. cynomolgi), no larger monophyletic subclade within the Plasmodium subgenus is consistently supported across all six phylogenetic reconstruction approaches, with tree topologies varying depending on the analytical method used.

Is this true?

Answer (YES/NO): NO